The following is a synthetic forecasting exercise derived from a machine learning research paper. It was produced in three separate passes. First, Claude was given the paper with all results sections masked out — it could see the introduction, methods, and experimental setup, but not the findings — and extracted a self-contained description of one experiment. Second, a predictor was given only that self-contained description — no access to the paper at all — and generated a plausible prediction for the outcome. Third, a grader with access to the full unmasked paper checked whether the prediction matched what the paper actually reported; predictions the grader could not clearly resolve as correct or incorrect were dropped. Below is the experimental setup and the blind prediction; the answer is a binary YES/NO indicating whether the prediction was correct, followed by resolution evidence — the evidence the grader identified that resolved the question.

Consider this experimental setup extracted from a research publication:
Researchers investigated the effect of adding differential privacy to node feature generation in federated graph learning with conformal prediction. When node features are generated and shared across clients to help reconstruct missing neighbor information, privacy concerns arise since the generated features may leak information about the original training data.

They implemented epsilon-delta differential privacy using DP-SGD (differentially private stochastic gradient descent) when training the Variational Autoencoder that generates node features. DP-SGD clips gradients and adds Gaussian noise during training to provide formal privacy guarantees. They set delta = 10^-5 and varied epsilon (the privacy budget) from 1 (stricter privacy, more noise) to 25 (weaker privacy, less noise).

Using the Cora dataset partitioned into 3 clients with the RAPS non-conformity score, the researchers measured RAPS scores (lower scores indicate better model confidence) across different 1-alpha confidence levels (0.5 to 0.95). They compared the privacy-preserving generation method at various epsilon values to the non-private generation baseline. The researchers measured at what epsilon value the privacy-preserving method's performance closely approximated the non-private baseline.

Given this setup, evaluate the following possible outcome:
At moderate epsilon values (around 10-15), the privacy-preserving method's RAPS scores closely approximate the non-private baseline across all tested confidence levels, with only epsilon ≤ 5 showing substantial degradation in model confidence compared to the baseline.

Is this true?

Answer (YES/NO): NO